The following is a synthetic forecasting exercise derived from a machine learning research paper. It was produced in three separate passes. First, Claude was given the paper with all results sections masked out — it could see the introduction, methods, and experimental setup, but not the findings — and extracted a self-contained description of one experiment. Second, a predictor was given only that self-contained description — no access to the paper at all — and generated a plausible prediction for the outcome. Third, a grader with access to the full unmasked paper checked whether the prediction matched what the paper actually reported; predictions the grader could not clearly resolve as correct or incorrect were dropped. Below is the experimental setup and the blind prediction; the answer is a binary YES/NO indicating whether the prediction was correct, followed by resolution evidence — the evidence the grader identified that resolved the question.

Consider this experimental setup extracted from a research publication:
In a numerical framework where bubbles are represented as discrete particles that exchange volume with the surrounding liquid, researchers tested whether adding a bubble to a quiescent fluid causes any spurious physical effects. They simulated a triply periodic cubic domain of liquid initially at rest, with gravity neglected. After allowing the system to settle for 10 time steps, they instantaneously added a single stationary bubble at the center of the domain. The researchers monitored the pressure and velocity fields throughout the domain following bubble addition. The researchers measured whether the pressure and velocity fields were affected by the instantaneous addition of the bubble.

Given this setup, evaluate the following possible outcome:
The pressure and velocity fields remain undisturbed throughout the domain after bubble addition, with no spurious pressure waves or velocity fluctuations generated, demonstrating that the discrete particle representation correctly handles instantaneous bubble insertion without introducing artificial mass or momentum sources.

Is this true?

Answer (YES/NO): YES